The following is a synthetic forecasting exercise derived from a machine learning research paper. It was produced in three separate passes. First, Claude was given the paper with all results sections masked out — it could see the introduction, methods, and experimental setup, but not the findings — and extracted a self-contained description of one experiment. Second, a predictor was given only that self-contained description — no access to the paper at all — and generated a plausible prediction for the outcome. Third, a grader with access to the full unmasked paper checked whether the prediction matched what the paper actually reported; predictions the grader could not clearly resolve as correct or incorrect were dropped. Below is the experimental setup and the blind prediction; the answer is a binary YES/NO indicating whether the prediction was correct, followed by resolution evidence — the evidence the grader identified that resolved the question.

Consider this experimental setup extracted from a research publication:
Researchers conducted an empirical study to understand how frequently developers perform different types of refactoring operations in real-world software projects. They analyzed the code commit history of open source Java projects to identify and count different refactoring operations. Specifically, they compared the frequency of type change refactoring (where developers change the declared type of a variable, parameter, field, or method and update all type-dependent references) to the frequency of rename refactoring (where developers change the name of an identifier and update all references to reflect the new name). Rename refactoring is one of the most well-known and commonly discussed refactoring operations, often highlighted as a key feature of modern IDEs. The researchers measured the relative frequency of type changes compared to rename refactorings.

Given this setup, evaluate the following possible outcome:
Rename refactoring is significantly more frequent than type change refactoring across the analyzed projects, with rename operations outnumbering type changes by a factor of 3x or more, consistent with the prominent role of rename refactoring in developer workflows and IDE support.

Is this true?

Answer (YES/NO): NO